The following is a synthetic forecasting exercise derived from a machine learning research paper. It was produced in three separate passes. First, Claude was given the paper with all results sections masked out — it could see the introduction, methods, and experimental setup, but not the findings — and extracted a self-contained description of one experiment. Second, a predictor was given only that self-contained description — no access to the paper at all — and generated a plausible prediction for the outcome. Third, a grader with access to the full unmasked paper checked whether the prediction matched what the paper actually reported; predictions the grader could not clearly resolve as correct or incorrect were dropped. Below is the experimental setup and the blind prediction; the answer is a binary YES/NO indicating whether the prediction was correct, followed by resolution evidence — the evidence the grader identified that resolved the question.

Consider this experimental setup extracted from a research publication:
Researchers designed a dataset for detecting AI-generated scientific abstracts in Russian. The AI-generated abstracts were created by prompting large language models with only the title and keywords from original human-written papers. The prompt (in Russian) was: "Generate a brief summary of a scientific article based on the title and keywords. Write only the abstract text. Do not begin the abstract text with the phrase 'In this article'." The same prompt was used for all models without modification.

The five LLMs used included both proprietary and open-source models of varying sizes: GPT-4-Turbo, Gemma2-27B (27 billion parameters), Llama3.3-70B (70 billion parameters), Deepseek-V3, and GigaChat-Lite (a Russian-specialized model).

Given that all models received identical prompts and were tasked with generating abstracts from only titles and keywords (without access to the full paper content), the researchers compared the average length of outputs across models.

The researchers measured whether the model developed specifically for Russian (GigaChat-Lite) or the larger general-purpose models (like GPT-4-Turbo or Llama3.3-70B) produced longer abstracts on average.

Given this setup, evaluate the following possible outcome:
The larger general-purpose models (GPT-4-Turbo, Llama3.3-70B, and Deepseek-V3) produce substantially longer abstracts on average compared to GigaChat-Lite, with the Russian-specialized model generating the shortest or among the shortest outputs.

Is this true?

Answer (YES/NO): YES